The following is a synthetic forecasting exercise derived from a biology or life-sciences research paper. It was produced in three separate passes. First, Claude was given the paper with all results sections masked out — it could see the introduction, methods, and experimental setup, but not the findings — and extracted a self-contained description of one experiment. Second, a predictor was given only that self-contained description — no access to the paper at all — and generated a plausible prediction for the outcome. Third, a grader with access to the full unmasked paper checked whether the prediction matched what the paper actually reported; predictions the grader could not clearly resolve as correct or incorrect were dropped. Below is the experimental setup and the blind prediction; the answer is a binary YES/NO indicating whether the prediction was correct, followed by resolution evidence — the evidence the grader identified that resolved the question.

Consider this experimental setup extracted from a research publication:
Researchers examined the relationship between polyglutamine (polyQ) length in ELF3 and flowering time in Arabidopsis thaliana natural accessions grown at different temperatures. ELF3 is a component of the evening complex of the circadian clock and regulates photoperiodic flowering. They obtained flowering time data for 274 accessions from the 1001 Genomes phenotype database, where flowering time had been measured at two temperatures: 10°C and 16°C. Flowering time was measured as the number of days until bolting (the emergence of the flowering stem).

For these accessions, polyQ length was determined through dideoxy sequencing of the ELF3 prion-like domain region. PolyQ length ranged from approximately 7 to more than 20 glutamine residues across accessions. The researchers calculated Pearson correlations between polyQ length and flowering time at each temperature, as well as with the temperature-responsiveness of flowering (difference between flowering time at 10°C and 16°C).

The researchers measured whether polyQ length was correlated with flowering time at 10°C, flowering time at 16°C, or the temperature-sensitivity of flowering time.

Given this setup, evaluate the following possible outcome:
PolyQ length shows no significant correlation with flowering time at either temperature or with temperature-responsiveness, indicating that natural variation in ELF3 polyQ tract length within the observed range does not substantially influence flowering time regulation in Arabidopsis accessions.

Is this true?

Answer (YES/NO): YES